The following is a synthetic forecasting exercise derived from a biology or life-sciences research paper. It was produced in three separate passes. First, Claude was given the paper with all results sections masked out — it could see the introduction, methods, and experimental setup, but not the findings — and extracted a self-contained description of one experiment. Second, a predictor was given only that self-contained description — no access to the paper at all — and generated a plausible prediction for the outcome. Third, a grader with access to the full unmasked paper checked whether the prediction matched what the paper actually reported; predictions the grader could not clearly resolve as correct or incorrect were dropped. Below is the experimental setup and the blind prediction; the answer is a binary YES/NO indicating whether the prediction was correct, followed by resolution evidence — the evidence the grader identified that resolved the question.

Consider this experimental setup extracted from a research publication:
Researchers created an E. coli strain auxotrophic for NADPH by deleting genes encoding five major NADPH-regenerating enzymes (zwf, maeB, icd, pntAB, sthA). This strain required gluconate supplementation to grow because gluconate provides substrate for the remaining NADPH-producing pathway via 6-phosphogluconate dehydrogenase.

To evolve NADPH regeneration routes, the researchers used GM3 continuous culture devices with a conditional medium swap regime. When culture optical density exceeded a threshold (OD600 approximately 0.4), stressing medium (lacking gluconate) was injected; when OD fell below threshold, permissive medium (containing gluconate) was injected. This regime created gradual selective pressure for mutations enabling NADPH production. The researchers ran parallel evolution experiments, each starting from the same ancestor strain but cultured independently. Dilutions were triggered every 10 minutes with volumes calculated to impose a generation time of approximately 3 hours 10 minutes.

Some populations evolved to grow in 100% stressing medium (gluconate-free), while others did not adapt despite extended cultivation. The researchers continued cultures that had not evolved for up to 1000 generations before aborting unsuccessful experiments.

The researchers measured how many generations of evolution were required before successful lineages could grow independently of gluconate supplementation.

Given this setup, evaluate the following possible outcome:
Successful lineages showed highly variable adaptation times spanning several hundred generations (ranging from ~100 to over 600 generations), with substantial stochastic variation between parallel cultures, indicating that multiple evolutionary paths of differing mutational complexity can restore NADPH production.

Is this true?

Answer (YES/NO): NO